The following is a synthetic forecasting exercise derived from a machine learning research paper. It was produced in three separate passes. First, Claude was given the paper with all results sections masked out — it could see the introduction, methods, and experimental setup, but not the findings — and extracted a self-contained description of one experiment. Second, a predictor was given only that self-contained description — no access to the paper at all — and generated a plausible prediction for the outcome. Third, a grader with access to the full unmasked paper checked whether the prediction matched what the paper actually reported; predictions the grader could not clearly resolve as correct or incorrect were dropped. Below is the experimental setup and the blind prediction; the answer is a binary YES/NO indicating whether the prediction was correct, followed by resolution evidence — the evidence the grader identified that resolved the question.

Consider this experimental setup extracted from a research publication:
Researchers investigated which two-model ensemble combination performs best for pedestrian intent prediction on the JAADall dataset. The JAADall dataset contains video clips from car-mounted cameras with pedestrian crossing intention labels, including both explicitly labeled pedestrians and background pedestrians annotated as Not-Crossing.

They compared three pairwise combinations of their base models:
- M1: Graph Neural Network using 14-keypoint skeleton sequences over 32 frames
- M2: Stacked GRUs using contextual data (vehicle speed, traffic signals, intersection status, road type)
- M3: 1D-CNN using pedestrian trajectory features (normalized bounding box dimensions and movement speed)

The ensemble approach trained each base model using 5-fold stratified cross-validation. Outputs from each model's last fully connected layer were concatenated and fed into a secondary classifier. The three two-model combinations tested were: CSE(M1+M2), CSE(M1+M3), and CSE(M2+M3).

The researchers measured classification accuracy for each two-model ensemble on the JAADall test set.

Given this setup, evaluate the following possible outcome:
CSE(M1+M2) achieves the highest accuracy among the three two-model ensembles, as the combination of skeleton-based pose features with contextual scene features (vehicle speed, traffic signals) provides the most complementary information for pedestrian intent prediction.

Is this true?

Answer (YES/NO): NO